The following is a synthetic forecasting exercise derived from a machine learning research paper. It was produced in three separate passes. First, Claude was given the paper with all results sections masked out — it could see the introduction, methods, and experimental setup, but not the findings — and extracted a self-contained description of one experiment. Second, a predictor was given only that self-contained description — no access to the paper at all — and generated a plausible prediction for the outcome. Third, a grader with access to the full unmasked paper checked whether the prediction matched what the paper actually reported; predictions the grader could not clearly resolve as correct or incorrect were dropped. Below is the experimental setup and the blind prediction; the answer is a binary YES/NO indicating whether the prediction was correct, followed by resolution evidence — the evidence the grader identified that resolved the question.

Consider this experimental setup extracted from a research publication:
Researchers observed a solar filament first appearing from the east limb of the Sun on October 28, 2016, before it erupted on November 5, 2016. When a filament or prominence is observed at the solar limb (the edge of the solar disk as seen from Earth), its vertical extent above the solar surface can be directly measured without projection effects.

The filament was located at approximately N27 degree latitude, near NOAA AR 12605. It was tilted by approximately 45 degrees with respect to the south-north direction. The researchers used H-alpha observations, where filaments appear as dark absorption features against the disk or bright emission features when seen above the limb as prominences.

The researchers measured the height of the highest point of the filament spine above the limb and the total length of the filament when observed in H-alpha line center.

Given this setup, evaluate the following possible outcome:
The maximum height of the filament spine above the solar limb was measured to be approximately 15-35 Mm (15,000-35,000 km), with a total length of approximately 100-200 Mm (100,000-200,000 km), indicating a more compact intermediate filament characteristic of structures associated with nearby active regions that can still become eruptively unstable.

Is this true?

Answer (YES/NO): YES